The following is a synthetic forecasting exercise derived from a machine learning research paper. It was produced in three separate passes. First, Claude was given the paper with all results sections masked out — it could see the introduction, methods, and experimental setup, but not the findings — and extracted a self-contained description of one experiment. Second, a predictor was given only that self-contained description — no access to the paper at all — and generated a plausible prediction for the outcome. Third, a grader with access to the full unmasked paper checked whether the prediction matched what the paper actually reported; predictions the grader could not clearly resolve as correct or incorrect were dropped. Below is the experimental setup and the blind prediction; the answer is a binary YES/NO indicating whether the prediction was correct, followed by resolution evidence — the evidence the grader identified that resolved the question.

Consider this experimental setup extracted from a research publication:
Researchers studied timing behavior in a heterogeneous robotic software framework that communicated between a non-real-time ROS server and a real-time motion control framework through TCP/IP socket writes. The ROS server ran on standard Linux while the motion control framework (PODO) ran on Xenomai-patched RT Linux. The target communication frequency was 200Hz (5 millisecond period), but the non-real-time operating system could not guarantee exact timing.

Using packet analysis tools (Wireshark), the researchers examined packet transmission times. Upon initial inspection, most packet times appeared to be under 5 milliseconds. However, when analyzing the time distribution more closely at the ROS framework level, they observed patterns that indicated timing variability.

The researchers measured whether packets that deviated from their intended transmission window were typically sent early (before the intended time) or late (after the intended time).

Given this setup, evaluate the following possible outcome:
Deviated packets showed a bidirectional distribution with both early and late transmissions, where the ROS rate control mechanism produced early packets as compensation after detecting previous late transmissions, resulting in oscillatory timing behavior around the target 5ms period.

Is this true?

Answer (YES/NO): NO